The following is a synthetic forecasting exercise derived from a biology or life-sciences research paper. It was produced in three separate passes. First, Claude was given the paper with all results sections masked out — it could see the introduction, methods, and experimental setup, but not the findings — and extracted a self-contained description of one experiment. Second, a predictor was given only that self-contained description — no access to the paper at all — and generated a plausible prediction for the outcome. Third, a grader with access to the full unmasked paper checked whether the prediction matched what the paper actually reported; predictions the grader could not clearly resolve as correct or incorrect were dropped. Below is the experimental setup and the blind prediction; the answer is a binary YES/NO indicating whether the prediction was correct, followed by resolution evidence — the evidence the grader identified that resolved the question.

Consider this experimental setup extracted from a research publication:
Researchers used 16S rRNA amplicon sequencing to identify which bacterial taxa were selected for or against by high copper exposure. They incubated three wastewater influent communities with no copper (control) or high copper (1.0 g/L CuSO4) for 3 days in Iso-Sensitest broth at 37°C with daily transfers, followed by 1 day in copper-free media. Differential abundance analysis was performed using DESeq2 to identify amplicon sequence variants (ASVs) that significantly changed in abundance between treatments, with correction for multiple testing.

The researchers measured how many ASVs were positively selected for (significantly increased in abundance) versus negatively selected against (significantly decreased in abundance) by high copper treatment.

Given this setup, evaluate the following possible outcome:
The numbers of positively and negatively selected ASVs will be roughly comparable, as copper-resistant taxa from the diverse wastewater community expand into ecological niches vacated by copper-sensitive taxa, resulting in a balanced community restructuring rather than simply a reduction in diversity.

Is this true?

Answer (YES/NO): NO